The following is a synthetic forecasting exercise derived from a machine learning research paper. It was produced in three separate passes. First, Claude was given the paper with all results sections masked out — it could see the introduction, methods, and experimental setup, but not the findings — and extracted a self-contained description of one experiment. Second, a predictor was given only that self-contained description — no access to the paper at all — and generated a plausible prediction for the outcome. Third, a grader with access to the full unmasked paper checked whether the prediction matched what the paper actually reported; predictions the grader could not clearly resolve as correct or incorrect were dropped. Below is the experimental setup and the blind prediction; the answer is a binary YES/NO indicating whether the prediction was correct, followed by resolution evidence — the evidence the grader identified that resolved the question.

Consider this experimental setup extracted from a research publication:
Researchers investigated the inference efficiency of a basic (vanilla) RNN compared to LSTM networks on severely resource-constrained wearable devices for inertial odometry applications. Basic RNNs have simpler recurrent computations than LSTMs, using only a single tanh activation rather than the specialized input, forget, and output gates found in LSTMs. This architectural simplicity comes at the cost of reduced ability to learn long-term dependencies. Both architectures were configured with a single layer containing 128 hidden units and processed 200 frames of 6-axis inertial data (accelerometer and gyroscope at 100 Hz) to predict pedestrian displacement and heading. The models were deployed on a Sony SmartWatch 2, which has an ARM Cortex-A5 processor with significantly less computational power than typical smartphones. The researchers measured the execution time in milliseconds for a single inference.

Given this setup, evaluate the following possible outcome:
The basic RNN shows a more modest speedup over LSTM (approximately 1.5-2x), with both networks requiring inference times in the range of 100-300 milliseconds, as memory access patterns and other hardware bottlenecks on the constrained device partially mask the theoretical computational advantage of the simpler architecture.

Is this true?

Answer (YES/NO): NO